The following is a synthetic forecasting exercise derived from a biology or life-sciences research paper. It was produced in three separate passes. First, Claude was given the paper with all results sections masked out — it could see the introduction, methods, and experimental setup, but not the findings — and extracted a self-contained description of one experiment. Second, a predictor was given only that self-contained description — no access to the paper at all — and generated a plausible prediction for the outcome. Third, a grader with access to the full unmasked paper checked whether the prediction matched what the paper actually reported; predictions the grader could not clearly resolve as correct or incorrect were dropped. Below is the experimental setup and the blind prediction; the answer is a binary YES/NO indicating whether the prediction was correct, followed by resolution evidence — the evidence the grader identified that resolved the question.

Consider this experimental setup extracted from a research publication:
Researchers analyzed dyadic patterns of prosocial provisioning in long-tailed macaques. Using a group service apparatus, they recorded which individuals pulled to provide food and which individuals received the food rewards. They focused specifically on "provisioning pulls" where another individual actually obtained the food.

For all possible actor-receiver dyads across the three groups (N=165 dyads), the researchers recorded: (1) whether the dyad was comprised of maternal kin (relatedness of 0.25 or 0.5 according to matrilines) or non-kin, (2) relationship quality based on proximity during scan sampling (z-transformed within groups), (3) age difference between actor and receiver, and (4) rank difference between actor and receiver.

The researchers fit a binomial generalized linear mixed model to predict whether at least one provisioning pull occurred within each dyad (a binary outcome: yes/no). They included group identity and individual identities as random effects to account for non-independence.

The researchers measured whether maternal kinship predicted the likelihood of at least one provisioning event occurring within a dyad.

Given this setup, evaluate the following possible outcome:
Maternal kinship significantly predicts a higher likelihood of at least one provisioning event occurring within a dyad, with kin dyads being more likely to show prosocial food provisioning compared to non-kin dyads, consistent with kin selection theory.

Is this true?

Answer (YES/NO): YES